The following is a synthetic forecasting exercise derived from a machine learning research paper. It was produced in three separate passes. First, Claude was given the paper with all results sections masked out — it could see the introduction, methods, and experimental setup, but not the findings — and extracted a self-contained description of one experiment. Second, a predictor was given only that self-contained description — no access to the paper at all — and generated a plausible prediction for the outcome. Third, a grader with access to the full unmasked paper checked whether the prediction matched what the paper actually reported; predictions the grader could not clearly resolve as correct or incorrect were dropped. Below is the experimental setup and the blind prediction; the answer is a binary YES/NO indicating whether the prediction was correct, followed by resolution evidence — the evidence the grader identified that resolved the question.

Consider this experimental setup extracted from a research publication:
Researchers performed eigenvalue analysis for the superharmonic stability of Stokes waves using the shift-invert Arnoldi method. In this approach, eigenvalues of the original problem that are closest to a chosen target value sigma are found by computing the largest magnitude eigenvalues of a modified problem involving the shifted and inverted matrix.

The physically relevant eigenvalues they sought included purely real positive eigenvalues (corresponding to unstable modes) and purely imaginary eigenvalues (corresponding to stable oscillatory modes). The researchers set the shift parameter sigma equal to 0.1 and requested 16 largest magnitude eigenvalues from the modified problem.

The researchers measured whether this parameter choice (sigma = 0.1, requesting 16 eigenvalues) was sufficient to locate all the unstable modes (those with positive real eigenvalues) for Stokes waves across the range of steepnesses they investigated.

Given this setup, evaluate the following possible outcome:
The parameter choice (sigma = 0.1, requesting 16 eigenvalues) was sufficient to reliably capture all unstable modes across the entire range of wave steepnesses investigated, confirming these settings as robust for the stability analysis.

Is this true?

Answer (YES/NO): YES